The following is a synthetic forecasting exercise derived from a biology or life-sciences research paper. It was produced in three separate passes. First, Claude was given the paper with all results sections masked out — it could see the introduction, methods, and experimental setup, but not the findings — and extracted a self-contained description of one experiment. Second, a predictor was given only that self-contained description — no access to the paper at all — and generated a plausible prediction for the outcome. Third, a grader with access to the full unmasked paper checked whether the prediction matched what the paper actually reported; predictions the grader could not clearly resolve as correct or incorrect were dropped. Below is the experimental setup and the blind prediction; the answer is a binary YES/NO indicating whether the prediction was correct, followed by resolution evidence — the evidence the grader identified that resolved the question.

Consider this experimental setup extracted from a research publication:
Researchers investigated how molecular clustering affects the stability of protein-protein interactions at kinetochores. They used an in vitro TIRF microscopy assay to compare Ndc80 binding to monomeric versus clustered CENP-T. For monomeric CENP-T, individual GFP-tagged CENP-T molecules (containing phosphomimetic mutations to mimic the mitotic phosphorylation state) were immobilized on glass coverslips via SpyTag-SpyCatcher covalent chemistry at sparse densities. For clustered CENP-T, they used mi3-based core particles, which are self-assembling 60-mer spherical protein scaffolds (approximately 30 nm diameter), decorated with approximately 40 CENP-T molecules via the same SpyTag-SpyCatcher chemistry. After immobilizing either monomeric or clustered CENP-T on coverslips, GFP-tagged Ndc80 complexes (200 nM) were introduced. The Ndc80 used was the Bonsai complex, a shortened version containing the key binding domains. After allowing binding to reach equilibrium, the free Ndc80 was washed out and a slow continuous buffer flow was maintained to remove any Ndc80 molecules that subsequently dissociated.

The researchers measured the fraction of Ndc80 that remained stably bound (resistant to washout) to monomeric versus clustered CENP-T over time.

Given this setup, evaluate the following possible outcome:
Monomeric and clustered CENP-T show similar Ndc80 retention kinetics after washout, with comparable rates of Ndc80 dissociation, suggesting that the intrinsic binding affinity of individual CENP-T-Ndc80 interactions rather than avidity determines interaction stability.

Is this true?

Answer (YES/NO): NO